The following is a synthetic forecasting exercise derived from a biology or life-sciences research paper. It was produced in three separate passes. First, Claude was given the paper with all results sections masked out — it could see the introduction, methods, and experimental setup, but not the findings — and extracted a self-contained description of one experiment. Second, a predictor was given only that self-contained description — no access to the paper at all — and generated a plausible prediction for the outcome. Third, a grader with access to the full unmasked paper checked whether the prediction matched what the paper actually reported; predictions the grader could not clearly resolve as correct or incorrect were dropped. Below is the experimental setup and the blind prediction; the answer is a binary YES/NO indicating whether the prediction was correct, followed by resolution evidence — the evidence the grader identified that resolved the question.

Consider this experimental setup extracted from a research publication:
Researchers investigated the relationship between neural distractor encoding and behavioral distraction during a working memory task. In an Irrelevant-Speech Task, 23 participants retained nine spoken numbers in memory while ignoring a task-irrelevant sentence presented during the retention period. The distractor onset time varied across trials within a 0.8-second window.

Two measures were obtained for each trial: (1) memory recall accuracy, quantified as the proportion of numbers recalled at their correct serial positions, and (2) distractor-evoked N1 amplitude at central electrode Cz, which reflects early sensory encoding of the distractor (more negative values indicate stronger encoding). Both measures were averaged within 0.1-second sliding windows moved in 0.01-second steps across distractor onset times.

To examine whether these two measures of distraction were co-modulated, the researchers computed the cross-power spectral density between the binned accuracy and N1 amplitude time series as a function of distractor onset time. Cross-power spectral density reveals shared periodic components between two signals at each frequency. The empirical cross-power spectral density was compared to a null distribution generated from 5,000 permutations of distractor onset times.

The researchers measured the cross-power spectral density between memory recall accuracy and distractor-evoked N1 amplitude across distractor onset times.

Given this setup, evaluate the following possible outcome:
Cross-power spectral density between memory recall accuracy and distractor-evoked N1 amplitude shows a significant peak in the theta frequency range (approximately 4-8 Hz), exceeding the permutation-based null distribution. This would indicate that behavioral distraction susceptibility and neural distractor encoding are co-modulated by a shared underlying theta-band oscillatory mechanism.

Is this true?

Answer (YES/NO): NO